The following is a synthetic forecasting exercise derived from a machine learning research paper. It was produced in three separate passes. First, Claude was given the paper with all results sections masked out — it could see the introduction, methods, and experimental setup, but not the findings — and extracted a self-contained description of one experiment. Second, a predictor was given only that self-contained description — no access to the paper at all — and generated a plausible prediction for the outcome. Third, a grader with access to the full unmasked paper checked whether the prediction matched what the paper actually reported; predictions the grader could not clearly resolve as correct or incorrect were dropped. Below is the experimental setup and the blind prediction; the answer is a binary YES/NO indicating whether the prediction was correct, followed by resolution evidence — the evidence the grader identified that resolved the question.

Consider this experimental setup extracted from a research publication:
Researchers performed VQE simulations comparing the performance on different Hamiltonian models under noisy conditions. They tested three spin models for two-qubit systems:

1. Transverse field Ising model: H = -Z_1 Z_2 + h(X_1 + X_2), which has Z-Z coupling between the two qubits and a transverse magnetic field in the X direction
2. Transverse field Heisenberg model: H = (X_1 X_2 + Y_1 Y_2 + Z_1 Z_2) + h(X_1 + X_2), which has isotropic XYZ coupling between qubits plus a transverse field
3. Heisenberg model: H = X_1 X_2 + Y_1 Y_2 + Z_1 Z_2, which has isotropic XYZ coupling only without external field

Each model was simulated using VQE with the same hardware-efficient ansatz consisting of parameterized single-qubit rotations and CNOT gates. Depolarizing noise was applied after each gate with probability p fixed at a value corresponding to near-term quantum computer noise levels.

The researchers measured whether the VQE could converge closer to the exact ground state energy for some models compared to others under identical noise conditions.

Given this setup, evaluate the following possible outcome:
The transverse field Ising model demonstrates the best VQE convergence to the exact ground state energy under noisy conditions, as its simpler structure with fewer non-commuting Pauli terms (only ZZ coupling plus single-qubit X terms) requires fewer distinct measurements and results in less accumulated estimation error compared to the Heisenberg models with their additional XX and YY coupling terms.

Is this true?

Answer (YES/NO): NO